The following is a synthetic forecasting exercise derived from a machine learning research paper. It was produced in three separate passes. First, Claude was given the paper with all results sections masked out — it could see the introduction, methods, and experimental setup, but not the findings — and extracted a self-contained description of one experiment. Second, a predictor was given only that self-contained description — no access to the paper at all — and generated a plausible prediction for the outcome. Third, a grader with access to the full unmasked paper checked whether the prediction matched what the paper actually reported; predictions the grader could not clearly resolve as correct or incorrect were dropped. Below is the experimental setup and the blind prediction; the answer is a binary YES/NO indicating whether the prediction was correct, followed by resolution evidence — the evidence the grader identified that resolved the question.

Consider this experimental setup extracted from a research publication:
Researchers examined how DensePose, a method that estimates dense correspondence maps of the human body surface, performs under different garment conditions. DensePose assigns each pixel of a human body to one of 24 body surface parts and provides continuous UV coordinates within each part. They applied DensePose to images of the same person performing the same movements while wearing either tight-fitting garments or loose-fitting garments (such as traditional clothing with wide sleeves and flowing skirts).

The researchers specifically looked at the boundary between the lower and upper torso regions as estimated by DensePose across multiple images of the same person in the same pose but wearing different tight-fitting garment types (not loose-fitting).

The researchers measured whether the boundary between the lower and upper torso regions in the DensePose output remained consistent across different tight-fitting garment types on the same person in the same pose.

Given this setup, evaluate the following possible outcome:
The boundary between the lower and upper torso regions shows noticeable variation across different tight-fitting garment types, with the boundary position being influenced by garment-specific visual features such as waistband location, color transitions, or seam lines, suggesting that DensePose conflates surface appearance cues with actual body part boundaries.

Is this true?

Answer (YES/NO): YES